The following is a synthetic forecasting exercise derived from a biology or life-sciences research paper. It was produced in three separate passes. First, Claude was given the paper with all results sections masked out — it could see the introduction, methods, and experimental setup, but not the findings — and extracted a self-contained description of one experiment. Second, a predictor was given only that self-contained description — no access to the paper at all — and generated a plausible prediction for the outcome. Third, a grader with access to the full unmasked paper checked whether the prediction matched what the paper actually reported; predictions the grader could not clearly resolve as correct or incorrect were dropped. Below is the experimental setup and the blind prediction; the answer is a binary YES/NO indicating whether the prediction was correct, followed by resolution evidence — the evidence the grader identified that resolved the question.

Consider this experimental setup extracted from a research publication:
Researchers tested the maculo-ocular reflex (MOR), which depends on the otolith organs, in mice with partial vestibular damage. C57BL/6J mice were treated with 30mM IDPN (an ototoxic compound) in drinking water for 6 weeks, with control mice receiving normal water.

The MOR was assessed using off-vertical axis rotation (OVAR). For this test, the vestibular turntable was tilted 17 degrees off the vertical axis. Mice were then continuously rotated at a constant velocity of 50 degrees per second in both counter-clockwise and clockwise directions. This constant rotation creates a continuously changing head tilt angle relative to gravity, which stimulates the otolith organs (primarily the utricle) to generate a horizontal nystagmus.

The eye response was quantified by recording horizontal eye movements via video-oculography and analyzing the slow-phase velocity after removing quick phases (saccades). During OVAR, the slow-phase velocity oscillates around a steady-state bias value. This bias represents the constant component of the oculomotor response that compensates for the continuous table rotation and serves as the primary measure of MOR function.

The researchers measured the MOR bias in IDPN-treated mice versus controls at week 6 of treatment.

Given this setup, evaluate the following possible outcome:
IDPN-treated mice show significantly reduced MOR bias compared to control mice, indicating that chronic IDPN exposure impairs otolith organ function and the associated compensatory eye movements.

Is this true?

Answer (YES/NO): YES